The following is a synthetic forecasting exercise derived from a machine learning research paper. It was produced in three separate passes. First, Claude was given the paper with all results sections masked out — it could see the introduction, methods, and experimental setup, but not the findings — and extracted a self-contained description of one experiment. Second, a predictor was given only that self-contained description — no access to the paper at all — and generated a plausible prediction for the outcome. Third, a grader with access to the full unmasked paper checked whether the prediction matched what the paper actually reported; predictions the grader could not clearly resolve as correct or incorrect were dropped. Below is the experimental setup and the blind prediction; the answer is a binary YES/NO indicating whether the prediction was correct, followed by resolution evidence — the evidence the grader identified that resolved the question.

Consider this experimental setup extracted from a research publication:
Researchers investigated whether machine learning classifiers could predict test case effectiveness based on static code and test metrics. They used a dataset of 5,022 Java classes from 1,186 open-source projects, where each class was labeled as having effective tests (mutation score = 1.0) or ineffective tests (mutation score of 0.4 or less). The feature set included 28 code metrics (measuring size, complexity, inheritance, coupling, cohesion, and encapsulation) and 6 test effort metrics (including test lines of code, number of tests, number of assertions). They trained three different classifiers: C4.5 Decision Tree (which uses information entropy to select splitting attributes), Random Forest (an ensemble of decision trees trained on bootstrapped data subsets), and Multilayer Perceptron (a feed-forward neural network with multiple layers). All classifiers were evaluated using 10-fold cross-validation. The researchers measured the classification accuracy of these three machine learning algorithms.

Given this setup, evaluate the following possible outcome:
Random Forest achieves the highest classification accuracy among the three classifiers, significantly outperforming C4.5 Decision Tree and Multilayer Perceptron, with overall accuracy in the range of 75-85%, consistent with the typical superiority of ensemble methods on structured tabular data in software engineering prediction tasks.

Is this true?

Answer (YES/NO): NO